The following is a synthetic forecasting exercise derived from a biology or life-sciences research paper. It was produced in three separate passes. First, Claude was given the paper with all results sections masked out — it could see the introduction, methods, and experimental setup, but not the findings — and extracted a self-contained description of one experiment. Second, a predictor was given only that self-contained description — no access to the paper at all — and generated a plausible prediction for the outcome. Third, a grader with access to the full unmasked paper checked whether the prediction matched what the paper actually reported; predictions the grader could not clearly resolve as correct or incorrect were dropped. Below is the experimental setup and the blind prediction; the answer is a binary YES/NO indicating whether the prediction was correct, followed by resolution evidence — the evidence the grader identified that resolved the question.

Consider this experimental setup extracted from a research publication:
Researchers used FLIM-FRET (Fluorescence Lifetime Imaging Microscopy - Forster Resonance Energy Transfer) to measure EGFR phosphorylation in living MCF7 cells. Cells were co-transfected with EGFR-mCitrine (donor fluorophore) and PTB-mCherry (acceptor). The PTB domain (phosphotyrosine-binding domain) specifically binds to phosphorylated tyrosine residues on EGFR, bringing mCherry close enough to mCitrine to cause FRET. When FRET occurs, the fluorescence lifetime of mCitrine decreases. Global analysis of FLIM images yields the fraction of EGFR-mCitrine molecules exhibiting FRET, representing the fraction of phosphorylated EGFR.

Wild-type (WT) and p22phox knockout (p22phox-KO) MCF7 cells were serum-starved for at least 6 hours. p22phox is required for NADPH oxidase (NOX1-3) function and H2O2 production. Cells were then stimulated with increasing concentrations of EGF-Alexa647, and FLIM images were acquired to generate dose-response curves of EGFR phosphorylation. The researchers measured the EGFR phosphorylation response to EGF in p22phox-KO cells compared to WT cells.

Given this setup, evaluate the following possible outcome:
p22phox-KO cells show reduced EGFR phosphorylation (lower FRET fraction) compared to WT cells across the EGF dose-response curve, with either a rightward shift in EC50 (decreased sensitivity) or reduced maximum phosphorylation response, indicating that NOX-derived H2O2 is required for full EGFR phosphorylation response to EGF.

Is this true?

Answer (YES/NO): YES